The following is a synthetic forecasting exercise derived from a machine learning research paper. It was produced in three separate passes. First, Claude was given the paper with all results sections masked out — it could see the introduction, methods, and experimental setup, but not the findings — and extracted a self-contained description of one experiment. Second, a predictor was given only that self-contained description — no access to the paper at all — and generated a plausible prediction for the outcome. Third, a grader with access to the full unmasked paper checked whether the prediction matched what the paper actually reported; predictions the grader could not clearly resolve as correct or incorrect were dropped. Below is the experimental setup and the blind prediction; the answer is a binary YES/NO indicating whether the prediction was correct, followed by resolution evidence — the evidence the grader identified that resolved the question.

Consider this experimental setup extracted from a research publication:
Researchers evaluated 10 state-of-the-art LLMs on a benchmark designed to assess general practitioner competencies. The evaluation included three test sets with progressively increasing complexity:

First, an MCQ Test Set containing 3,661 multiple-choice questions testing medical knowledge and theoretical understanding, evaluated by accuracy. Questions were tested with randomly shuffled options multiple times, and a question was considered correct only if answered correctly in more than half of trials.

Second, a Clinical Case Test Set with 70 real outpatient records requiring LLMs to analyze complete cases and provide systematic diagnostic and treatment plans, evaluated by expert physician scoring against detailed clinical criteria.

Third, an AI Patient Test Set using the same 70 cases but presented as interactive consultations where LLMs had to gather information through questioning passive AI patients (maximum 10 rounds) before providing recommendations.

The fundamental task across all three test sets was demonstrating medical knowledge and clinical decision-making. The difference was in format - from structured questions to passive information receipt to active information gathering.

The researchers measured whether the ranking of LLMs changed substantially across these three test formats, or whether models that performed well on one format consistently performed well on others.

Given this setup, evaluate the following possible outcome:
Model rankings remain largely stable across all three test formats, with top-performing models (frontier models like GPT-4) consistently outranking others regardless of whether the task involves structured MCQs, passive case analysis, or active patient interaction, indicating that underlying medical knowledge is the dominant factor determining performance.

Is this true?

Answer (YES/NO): NO